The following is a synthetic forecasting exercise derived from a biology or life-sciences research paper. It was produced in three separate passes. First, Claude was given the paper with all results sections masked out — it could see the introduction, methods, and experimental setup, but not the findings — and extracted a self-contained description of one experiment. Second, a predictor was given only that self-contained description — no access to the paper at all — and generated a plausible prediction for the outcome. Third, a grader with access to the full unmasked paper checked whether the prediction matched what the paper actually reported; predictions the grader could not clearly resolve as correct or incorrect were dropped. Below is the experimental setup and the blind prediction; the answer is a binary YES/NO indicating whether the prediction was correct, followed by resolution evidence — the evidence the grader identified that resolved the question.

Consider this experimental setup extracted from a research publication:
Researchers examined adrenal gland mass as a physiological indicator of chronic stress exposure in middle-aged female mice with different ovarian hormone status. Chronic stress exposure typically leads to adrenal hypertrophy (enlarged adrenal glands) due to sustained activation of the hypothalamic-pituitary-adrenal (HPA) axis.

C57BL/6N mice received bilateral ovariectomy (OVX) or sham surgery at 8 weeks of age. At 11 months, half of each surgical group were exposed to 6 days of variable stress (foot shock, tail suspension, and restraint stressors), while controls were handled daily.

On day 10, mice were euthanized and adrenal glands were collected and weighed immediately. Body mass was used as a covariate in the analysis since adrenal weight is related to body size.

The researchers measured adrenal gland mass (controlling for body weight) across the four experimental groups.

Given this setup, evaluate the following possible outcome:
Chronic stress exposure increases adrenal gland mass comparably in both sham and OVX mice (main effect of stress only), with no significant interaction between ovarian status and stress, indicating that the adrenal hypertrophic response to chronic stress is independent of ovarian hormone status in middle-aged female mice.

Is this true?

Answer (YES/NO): NO